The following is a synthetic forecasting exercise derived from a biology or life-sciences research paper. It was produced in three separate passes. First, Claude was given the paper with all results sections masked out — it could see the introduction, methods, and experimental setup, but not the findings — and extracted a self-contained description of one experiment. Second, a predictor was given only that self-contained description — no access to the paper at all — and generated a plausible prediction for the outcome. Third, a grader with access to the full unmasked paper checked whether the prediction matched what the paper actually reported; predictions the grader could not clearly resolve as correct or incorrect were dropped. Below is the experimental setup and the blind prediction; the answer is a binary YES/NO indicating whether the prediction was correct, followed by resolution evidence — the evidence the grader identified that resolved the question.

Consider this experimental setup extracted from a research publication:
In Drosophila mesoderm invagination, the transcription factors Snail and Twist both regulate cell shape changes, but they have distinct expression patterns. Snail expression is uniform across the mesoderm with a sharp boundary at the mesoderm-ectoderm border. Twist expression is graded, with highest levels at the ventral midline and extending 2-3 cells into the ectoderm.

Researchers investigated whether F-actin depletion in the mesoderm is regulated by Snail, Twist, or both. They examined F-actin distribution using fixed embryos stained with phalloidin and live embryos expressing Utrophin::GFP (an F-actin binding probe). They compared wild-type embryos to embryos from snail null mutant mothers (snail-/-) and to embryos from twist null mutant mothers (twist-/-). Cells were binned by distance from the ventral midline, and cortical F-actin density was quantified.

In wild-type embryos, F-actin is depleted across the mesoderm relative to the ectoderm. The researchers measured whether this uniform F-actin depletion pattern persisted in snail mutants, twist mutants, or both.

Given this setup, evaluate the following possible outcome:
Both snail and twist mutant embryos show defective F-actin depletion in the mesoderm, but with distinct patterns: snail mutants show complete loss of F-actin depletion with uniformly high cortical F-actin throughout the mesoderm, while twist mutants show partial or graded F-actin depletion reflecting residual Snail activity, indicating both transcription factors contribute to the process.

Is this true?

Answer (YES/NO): NO